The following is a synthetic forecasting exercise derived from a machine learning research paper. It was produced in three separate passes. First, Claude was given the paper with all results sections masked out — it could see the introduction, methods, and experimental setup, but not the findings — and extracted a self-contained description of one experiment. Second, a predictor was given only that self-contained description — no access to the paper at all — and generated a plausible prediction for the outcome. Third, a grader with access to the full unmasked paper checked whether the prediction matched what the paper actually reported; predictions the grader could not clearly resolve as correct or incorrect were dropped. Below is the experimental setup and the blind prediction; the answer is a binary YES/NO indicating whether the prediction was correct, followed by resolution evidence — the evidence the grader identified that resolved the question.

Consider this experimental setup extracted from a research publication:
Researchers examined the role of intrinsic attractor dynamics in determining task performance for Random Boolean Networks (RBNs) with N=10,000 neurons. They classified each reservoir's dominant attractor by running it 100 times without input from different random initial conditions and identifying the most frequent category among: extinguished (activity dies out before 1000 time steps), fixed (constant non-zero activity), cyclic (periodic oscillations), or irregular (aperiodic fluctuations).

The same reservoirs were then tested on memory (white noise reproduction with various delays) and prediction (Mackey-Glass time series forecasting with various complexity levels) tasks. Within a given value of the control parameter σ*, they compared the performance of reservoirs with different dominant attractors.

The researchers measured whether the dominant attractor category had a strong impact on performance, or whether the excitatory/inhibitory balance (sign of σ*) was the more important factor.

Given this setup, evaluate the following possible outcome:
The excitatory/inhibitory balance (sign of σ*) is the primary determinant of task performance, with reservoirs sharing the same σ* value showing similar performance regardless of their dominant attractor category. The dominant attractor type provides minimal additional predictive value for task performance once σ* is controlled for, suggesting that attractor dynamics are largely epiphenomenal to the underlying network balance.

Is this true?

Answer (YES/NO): YES